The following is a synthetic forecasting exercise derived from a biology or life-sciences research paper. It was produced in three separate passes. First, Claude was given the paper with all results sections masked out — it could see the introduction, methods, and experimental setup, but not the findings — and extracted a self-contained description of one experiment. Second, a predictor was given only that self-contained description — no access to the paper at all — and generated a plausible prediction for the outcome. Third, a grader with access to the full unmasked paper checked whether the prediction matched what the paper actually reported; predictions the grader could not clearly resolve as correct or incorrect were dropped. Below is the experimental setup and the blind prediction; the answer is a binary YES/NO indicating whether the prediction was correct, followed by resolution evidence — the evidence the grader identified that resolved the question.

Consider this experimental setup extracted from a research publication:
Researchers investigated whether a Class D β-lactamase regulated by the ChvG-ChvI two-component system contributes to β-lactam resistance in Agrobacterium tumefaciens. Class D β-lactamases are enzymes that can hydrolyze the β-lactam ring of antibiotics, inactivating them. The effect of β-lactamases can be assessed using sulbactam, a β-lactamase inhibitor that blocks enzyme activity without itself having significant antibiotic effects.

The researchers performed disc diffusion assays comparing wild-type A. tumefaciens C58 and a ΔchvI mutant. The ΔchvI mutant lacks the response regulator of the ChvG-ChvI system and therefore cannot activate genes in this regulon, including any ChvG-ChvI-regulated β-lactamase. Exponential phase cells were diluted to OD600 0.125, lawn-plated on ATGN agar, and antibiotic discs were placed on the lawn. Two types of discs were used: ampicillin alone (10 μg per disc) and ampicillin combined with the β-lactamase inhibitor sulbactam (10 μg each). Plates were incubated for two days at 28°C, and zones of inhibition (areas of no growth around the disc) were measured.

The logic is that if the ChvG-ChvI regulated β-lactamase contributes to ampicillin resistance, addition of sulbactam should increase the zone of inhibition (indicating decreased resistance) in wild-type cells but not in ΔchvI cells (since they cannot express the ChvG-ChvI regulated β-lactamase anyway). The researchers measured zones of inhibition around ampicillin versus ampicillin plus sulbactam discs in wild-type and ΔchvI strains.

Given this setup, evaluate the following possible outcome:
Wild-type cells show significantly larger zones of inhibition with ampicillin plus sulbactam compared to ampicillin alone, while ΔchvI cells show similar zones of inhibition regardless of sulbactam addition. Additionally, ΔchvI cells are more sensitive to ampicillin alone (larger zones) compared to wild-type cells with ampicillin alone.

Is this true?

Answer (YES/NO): NO